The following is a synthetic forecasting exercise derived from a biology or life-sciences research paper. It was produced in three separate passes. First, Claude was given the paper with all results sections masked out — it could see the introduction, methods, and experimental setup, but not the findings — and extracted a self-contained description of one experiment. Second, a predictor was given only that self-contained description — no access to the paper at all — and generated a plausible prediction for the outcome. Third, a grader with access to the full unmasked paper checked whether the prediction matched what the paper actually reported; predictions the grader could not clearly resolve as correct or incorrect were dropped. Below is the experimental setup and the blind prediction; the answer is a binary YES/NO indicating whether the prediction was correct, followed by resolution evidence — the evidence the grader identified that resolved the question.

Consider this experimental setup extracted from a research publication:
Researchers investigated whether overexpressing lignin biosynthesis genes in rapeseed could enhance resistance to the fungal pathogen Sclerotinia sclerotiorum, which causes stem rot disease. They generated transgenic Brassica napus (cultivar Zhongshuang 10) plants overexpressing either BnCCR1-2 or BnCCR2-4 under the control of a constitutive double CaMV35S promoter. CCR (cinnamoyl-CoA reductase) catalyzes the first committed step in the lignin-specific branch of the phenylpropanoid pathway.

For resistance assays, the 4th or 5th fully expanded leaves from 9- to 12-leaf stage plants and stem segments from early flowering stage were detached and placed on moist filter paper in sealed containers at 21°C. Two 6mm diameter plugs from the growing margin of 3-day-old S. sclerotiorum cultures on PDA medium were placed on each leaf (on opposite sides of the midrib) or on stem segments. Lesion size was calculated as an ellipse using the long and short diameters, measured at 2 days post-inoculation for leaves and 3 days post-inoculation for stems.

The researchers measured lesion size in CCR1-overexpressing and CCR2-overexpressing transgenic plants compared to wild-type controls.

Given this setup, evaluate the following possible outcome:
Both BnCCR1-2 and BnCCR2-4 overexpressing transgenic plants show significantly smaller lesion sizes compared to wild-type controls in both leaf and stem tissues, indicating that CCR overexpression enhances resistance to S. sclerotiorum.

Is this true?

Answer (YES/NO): NO